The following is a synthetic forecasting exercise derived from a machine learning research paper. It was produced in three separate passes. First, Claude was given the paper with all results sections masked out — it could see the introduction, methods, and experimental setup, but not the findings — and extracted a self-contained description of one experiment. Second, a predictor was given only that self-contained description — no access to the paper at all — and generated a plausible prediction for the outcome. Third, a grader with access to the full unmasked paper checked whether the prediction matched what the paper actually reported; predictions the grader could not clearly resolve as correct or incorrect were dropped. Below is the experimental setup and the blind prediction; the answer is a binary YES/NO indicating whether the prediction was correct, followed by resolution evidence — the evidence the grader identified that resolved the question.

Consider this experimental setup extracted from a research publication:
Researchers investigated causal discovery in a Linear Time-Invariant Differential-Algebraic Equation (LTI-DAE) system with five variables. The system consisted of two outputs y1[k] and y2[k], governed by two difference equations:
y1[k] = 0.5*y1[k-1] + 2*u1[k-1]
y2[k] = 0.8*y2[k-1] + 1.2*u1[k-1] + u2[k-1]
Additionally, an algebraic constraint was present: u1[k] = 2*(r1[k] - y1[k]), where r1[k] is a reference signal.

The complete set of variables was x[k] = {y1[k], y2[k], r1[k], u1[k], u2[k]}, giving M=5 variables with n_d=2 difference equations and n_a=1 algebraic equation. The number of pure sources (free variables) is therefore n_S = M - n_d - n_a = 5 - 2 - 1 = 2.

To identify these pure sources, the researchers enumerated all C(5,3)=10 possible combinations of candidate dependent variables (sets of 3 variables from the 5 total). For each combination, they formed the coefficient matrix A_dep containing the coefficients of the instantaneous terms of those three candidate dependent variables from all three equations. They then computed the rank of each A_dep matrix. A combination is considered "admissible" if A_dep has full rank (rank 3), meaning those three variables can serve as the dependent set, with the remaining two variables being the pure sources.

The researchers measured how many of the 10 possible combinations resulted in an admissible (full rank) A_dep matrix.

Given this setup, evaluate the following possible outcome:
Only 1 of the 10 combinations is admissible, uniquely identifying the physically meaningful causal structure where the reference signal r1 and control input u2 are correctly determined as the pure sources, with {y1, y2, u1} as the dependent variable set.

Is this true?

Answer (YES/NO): NO